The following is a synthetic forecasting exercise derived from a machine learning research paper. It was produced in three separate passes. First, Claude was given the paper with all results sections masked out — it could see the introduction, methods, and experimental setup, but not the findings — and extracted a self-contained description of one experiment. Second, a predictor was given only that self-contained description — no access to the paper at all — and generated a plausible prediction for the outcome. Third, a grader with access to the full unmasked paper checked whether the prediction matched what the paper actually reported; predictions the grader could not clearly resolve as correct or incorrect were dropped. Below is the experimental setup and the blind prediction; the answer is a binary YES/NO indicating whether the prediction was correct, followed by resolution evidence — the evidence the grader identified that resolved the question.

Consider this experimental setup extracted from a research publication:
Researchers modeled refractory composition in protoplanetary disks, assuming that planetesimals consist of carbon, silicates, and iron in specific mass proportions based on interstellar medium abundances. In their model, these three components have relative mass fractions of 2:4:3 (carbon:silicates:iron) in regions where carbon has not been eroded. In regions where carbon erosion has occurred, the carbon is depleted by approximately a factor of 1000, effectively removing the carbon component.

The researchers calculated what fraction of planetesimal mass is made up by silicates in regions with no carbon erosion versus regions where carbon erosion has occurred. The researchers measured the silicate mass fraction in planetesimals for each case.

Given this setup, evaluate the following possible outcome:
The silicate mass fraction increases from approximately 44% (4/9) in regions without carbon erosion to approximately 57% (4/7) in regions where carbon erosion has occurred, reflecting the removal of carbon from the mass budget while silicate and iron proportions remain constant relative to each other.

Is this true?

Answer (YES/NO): YES